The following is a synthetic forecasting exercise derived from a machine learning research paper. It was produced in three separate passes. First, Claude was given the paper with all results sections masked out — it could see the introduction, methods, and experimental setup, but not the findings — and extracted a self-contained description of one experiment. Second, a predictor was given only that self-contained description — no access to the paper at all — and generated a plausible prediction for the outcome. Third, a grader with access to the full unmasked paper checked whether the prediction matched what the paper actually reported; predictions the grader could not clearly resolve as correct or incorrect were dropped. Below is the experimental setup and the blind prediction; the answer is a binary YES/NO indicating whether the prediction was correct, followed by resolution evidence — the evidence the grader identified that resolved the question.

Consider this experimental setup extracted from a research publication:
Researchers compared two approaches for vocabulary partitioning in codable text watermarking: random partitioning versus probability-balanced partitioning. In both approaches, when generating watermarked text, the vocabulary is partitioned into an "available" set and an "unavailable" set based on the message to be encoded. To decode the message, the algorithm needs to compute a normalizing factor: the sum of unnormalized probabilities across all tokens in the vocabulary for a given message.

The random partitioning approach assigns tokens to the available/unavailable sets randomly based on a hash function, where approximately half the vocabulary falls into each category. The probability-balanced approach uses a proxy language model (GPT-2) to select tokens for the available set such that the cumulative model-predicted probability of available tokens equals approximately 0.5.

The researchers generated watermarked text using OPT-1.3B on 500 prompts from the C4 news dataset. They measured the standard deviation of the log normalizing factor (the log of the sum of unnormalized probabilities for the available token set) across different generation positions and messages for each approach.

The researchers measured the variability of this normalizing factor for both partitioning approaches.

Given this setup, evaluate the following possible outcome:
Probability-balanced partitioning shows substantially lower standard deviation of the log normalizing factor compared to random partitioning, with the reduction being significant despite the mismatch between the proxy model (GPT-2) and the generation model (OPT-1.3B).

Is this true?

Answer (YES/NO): NO